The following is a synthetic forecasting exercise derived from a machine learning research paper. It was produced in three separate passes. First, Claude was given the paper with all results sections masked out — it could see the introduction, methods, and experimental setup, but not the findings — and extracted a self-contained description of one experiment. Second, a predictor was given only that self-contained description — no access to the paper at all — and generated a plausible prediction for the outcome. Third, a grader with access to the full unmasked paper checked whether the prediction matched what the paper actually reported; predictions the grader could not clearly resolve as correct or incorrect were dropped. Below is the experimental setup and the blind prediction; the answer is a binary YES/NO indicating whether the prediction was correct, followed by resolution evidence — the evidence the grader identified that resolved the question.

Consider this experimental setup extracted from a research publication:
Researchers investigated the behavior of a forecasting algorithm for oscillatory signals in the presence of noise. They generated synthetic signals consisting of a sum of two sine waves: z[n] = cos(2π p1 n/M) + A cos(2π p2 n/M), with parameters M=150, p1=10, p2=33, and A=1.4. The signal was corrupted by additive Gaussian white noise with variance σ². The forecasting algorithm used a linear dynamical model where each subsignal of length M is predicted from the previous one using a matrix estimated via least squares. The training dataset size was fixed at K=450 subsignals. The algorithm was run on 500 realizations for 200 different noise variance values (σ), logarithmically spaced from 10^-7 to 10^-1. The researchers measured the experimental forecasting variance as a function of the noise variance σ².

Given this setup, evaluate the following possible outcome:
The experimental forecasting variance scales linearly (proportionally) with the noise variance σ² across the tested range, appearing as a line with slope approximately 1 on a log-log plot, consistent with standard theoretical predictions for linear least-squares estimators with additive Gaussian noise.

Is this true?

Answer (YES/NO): NO